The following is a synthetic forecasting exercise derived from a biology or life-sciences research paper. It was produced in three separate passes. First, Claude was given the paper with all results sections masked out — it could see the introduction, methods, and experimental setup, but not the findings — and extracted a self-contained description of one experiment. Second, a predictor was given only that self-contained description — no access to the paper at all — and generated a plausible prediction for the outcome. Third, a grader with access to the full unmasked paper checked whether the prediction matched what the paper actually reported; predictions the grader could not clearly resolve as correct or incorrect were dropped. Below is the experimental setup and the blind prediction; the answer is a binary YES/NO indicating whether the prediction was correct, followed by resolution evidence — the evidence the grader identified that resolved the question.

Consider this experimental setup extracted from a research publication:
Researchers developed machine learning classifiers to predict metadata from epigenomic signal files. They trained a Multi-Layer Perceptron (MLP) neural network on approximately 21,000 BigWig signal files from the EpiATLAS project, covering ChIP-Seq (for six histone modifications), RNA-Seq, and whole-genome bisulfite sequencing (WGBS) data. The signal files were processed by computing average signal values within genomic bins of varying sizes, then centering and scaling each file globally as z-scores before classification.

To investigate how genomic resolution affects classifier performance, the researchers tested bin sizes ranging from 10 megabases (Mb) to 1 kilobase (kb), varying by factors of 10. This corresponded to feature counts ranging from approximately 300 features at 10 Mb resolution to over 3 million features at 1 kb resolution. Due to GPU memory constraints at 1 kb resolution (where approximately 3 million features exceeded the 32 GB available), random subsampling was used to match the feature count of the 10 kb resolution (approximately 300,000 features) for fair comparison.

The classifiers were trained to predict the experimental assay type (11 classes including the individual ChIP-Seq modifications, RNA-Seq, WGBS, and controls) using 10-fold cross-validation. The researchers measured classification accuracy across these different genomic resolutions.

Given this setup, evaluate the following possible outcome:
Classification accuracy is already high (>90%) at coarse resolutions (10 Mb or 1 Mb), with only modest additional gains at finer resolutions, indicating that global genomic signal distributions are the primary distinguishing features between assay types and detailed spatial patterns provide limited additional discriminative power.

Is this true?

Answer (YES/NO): NO